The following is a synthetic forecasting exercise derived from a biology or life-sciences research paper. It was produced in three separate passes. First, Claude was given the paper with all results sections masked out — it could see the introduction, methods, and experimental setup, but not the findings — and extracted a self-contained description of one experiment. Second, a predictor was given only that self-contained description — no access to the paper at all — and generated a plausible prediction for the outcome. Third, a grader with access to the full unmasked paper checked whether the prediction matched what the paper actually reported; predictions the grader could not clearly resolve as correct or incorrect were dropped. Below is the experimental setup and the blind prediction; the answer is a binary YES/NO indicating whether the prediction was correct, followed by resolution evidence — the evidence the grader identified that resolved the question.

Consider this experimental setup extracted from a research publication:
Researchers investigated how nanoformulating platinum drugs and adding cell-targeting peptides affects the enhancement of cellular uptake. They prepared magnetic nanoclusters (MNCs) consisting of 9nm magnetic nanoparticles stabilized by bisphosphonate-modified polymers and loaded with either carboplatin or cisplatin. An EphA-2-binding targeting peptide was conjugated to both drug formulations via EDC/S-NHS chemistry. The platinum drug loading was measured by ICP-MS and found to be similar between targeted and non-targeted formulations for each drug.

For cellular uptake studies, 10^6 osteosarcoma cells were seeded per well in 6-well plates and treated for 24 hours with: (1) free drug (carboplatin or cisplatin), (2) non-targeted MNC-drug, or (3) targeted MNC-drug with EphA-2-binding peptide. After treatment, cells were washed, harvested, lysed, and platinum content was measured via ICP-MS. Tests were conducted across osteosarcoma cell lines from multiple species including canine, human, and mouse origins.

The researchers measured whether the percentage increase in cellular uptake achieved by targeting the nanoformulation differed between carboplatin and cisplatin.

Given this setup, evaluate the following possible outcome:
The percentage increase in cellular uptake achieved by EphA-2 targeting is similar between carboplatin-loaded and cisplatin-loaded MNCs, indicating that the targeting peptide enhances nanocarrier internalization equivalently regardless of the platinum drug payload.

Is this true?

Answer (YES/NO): NO